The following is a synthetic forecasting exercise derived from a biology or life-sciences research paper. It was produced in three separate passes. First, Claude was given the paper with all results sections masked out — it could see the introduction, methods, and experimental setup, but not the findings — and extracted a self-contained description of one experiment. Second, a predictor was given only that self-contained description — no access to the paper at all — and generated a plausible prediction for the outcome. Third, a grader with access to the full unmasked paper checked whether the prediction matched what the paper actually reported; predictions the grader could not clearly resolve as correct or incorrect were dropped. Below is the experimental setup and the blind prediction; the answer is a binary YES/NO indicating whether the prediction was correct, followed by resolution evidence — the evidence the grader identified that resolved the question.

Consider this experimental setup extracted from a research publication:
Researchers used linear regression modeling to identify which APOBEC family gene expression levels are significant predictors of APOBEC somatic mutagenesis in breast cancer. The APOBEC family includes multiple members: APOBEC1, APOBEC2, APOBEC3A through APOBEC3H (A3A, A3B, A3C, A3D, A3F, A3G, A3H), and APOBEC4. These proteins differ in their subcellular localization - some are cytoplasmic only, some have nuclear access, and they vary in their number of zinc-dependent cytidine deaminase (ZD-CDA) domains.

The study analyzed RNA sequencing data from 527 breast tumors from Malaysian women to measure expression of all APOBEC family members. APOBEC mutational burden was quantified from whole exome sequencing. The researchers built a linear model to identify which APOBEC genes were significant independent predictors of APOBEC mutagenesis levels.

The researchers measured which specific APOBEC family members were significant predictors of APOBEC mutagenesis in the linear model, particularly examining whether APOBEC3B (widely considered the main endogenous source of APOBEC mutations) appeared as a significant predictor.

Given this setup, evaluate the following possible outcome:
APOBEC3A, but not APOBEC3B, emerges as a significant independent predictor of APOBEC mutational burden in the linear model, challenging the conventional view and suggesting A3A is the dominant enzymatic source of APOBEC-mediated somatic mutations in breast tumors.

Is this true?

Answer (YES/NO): NO